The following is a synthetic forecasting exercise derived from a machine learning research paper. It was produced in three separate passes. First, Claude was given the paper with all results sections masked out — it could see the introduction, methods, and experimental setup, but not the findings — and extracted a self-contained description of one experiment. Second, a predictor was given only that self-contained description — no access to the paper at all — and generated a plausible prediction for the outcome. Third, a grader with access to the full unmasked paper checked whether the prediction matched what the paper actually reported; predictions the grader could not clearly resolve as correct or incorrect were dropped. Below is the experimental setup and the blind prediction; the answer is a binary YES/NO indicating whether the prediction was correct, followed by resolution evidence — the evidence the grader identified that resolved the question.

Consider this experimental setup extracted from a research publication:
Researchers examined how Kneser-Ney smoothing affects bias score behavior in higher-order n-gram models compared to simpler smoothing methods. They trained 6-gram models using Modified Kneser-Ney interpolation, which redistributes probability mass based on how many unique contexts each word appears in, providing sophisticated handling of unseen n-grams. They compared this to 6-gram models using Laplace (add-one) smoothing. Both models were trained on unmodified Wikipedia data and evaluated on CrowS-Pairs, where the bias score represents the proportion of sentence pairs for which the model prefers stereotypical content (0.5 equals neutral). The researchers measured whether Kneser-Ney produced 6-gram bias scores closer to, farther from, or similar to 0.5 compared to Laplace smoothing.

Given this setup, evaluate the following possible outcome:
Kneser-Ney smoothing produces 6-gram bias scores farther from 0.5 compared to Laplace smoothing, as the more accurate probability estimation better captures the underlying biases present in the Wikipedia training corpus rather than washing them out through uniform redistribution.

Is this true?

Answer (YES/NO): NO